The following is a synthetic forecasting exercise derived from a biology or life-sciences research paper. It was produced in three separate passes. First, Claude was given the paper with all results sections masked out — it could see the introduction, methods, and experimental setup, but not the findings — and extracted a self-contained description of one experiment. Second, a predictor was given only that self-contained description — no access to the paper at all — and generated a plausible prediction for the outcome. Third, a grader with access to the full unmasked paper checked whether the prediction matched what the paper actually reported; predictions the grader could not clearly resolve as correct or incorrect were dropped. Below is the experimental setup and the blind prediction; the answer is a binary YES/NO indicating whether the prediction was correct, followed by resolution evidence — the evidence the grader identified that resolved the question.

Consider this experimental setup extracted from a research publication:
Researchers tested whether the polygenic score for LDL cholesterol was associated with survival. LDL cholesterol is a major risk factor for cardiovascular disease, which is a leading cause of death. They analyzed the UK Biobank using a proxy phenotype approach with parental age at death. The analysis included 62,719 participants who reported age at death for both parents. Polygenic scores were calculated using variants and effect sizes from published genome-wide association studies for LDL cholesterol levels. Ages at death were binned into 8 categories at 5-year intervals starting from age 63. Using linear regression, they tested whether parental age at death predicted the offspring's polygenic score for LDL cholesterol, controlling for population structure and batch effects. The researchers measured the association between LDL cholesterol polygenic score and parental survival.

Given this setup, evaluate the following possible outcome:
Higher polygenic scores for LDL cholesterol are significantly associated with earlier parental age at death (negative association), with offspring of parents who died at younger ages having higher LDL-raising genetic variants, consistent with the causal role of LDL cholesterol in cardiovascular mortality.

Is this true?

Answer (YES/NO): NO